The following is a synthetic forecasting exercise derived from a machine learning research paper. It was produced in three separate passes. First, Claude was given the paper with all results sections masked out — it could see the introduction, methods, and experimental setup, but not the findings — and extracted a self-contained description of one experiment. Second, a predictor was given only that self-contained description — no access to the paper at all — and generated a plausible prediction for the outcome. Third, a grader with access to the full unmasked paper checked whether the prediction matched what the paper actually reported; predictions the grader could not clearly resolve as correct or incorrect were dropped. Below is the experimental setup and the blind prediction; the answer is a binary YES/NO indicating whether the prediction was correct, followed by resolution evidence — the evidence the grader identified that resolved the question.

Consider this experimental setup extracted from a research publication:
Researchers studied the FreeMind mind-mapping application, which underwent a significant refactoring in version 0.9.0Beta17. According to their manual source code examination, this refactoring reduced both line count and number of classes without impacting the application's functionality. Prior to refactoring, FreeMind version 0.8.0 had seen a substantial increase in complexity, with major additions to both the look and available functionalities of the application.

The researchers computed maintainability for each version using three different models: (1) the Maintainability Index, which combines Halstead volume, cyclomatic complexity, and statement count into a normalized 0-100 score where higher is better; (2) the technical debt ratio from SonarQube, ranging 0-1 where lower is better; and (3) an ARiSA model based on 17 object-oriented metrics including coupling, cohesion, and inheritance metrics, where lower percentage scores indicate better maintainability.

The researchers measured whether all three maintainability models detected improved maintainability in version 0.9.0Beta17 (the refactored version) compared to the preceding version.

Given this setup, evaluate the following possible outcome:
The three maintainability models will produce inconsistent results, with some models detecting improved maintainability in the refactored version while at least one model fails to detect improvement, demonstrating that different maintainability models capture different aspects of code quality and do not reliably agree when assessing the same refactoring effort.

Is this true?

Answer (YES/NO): NO